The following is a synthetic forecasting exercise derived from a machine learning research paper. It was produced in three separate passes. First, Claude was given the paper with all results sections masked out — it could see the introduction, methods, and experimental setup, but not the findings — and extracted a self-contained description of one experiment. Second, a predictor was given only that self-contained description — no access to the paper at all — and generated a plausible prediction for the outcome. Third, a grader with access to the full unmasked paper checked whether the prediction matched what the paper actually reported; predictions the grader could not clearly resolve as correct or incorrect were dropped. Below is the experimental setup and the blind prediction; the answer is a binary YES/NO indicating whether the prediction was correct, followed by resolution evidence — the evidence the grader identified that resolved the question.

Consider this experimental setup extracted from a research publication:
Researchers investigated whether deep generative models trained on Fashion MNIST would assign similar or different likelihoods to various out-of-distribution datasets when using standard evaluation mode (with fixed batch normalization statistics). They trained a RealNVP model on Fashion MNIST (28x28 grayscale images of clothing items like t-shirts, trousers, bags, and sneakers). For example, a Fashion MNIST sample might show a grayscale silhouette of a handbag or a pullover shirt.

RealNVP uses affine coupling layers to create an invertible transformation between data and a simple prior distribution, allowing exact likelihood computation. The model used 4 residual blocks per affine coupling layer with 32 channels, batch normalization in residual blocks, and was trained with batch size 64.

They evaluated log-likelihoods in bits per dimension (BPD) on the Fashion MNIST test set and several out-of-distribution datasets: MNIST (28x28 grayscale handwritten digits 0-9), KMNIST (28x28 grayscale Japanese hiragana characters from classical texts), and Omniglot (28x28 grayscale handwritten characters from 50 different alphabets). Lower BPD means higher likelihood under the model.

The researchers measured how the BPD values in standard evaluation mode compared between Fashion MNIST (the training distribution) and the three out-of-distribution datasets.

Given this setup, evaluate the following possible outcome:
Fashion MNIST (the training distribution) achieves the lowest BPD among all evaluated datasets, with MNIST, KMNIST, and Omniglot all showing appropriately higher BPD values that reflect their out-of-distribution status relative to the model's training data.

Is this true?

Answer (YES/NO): NO